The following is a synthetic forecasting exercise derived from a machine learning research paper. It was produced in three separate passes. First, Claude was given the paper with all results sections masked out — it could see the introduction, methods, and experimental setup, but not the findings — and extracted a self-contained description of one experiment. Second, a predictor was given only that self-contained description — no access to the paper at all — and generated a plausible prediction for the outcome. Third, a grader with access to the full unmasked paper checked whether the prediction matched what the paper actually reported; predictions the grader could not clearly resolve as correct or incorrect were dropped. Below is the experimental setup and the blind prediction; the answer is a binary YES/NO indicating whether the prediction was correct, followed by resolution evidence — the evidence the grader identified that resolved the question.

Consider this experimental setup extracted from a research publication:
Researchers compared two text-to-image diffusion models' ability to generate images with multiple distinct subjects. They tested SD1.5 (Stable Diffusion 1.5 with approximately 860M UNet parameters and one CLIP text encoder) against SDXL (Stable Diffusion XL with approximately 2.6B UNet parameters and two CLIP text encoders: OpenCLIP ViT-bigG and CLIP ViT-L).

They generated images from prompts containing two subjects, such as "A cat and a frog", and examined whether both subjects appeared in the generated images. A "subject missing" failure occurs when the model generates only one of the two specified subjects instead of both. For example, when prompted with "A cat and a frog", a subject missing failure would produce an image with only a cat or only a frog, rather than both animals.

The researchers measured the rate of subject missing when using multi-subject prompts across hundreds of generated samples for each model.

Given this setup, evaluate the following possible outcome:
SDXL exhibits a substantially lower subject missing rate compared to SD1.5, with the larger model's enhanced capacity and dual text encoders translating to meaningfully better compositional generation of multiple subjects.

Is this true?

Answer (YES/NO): YES